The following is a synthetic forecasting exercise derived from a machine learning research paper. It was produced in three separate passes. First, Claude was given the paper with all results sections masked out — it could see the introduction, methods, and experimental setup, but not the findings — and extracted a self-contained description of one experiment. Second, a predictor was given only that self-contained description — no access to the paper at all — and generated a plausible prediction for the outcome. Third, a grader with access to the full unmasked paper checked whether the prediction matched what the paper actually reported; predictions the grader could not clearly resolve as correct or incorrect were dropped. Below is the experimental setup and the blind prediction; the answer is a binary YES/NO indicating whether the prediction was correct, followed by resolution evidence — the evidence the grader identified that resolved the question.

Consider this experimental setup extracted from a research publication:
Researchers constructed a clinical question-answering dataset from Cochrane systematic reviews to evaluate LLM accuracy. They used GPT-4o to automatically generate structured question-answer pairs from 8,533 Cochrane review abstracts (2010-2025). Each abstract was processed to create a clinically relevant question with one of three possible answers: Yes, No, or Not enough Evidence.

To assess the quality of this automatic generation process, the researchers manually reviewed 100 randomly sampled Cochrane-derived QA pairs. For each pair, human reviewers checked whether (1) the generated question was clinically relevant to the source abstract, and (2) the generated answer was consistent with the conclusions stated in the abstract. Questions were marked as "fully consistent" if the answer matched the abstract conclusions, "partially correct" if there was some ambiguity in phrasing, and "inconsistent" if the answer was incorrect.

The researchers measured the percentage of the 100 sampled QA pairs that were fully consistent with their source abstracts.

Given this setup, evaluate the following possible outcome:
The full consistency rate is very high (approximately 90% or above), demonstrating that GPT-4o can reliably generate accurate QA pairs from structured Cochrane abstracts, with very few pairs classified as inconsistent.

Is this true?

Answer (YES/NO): NO